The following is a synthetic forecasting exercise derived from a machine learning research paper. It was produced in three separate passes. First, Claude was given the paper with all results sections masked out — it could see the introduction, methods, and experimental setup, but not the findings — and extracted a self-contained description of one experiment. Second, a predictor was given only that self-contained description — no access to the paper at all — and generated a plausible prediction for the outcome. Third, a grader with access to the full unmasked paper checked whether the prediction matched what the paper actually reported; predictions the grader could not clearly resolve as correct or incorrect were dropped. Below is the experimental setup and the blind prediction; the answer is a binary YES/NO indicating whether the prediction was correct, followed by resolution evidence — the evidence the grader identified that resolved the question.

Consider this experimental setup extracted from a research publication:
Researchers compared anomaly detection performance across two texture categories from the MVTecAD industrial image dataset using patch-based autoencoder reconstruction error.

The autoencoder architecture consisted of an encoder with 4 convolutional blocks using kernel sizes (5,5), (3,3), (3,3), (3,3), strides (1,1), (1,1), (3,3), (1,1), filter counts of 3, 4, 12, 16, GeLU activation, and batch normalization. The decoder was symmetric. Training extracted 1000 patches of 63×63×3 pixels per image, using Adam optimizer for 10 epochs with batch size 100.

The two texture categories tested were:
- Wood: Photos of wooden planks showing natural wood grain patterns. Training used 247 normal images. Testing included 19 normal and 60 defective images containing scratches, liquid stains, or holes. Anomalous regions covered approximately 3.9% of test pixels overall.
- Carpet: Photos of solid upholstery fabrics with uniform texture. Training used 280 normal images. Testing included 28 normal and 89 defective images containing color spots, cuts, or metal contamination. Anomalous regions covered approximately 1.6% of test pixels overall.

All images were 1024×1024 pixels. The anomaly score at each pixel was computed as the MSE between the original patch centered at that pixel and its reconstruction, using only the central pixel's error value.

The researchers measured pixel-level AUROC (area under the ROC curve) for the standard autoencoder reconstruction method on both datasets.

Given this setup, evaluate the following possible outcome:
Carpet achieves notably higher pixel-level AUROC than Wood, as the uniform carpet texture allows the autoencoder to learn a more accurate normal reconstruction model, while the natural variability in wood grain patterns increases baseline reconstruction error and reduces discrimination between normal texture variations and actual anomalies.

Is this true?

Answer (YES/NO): NO